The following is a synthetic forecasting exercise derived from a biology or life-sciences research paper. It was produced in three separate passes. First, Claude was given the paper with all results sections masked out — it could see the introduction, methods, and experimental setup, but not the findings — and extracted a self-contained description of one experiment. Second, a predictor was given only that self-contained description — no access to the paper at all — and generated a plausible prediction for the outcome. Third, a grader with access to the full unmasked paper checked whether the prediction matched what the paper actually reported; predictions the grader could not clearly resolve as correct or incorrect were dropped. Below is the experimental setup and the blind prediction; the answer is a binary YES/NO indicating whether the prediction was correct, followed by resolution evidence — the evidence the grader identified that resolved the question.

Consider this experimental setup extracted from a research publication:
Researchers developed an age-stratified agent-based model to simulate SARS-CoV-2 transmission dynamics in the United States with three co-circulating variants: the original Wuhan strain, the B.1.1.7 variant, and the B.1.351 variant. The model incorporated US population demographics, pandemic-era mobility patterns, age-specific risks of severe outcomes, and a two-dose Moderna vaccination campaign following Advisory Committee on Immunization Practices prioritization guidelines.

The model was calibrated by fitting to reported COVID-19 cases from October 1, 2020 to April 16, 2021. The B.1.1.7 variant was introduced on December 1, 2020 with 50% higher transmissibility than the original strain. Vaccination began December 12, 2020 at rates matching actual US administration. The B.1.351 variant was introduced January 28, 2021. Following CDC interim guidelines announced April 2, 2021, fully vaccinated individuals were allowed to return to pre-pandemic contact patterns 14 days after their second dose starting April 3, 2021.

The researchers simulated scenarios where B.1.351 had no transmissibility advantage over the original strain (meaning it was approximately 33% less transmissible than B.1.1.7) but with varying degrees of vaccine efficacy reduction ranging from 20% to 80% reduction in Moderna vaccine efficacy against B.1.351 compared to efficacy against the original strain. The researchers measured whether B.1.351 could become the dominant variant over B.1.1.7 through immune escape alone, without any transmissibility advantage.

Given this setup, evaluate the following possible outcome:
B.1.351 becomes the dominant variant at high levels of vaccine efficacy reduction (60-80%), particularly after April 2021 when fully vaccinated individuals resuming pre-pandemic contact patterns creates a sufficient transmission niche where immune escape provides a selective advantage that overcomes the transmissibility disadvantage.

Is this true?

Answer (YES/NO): NO